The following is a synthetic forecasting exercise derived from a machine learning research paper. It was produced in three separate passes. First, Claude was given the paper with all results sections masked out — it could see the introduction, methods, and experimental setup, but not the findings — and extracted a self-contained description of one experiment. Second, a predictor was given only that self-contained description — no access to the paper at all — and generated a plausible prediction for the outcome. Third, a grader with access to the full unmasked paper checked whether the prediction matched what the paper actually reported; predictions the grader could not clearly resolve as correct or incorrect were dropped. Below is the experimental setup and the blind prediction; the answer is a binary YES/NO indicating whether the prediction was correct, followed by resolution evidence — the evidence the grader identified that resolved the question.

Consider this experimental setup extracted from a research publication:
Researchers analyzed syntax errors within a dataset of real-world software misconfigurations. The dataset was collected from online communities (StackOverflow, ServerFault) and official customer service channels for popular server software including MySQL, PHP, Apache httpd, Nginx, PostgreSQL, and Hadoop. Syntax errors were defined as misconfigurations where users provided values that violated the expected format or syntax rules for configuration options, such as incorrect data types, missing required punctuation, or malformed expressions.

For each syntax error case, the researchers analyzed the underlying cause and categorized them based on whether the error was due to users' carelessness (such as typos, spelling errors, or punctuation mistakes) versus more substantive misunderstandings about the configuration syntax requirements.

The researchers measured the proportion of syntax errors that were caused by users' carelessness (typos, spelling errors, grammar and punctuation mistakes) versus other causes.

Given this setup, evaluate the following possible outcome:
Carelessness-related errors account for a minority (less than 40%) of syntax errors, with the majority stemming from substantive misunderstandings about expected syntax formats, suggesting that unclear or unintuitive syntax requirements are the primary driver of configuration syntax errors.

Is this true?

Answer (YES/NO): NO